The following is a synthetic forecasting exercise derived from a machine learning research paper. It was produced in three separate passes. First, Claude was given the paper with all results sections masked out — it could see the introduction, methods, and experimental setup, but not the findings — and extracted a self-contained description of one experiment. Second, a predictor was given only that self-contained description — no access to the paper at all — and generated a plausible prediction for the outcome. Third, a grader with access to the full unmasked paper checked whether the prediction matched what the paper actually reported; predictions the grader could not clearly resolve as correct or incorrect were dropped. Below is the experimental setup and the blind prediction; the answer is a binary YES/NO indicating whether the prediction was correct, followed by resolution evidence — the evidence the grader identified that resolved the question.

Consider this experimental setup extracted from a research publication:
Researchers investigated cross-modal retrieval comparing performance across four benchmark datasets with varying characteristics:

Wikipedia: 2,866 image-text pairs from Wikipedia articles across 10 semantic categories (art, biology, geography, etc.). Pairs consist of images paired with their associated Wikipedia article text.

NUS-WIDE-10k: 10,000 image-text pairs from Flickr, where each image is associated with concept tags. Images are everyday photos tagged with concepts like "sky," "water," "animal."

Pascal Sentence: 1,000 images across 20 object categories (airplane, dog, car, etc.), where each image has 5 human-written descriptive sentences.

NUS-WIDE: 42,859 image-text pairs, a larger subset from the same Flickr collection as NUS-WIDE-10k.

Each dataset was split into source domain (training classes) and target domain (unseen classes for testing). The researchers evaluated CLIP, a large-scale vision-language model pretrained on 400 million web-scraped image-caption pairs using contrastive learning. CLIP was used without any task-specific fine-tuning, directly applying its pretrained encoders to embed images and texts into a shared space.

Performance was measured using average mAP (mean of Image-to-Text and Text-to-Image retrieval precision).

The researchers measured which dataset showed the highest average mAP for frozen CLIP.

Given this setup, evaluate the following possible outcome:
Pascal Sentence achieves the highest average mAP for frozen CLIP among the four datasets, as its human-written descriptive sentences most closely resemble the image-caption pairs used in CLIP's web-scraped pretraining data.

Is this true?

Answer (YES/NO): YES